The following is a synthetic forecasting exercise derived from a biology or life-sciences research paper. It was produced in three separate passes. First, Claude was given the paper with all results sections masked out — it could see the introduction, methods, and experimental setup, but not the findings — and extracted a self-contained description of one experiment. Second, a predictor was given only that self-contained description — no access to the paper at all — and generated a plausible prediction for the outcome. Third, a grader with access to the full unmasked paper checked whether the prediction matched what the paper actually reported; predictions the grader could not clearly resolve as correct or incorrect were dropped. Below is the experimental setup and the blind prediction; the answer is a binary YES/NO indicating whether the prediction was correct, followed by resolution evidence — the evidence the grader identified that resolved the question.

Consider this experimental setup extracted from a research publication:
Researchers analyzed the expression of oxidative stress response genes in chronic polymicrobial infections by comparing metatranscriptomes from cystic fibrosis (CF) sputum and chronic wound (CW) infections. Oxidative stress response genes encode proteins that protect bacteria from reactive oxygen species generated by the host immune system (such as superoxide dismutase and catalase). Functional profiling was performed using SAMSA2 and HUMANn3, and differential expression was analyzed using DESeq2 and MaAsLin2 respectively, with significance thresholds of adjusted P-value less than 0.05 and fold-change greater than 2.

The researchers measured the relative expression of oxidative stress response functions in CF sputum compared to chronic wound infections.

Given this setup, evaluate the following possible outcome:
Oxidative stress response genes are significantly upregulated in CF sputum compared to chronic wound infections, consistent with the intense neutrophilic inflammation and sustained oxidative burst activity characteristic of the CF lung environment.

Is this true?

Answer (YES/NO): NO